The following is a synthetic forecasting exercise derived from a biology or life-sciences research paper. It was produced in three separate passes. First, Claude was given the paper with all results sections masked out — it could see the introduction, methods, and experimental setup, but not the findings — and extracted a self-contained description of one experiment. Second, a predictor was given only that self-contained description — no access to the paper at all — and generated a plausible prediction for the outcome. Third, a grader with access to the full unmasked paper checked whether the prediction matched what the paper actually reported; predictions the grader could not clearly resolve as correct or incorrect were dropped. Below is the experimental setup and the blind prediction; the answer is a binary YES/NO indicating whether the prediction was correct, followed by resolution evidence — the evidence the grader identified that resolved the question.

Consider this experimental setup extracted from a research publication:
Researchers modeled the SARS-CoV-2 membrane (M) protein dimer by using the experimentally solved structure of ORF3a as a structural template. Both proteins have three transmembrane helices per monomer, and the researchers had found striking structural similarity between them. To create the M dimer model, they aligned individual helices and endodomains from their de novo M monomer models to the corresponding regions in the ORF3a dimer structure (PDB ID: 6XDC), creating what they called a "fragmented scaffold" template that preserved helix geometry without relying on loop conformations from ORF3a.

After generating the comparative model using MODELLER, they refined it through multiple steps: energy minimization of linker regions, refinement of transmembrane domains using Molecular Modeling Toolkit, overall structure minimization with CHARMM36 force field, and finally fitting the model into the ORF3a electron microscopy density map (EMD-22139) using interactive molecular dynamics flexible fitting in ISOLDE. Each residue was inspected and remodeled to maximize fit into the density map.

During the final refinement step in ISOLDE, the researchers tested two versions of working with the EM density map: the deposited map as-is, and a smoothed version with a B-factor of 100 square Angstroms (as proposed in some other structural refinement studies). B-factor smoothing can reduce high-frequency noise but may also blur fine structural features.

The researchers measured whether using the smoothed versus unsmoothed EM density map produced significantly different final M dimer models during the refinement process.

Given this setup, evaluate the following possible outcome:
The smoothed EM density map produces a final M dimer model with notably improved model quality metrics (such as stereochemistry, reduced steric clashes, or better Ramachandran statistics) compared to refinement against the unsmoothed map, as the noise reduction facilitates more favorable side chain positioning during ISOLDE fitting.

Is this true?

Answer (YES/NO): NO